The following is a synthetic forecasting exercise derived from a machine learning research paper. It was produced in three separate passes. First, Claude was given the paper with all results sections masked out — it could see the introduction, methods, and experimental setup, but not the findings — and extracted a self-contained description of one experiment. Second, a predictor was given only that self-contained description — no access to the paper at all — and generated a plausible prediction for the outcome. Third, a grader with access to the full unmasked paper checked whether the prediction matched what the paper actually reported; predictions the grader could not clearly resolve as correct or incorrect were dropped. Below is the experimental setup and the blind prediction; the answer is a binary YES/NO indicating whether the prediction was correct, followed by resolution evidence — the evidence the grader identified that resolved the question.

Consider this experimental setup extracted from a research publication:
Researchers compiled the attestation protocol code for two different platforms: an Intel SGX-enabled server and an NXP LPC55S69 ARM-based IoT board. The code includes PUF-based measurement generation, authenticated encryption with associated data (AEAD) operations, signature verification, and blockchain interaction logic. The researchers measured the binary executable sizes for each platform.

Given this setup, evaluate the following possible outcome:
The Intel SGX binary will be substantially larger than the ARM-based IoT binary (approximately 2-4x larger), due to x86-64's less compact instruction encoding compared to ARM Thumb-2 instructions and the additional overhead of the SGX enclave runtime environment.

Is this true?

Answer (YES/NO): NO